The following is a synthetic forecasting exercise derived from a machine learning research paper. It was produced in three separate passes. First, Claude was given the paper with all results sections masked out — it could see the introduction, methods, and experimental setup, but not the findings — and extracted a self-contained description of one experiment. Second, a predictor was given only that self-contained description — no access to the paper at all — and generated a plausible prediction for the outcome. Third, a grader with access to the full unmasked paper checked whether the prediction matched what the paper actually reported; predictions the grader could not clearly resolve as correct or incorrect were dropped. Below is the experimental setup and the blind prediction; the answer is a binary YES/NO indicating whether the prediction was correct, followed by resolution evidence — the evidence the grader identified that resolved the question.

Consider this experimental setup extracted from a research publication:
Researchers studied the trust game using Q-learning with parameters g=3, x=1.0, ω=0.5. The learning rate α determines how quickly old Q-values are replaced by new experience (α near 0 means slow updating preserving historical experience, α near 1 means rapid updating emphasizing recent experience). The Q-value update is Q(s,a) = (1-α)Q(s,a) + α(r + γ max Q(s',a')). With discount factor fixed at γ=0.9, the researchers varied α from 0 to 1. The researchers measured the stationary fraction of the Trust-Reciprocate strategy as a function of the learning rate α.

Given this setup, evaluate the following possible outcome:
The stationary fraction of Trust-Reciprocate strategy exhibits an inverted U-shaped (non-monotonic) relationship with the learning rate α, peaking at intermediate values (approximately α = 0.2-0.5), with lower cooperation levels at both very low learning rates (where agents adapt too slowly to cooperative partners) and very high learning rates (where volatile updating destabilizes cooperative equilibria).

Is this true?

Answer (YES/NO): NO